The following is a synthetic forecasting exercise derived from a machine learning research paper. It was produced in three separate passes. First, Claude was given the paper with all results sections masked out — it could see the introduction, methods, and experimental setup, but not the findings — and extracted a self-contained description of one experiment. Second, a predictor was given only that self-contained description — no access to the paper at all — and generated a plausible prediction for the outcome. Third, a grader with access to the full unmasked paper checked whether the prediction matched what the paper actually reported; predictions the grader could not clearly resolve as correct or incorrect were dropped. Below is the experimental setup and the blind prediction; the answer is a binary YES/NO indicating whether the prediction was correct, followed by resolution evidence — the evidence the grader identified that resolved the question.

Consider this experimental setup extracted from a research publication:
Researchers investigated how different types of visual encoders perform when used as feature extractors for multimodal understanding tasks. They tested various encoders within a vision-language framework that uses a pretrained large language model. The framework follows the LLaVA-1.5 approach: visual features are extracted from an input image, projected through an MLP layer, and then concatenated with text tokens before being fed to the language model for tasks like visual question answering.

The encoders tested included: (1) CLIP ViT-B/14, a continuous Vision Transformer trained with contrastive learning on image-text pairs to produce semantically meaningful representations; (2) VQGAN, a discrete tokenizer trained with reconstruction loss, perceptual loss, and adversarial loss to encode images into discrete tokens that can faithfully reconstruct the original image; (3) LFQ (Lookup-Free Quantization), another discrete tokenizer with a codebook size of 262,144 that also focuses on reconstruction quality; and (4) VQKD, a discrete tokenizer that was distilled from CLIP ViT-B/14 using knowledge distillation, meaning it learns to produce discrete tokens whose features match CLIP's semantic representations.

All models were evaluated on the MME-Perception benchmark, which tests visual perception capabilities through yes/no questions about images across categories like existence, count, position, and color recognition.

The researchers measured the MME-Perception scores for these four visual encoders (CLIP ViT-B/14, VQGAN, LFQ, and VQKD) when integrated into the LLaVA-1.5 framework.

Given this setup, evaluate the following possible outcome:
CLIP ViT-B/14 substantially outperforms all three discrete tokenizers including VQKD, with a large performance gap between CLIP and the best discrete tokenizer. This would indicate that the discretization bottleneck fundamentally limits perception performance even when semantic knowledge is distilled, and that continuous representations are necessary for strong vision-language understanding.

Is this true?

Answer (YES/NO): NO